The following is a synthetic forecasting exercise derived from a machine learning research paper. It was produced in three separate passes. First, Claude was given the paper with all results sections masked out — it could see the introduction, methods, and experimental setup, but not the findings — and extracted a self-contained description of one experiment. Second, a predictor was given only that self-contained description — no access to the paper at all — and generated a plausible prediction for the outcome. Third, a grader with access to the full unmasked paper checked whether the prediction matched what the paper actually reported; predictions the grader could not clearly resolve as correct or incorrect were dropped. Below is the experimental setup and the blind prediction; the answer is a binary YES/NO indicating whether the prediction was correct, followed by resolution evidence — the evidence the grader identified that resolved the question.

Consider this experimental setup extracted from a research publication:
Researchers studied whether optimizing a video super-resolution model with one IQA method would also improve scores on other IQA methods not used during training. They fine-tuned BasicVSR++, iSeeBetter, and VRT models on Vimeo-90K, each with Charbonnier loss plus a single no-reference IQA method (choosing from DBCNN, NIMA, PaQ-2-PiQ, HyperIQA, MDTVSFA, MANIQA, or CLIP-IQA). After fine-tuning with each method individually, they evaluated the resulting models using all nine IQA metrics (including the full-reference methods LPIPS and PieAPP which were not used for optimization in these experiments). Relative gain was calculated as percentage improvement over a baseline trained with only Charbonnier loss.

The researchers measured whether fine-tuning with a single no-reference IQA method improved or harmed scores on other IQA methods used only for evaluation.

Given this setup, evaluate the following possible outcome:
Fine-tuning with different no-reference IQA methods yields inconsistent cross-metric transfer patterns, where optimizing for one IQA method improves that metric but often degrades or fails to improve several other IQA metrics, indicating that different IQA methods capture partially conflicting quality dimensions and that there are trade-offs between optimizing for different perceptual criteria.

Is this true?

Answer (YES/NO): YES